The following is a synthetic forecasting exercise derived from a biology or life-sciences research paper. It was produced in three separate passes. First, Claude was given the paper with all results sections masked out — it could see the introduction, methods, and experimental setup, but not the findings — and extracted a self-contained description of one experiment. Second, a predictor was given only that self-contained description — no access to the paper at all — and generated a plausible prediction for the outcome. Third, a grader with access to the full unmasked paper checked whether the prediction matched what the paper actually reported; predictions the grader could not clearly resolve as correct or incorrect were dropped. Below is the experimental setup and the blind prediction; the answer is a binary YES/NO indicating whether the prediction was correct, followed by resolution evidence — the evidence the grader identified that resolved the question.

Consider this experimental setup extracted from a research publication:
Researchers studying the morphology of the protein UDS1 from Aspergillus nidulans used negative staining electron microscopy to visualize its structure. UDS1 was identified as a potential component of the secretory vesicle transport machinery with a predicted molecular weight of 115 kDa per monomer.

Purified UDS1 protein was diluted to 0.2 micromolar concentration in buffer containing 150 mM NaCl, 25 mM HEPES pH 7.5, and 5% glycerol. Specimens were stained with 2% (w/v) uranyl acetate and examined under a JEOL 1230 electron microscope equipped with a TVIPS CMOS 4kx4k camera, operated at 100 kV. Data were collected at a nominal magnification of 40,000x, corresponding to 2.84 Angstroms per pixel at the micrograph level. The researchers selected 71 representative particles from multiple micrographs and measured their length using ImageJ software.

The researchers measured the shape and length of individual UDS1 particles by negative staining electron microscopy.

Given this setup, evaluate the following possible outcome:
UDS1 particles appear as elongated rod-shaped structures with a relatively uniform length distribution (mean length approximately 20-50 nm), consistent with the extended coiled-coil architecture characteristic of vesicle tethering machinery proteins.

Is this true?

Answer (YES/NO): YES